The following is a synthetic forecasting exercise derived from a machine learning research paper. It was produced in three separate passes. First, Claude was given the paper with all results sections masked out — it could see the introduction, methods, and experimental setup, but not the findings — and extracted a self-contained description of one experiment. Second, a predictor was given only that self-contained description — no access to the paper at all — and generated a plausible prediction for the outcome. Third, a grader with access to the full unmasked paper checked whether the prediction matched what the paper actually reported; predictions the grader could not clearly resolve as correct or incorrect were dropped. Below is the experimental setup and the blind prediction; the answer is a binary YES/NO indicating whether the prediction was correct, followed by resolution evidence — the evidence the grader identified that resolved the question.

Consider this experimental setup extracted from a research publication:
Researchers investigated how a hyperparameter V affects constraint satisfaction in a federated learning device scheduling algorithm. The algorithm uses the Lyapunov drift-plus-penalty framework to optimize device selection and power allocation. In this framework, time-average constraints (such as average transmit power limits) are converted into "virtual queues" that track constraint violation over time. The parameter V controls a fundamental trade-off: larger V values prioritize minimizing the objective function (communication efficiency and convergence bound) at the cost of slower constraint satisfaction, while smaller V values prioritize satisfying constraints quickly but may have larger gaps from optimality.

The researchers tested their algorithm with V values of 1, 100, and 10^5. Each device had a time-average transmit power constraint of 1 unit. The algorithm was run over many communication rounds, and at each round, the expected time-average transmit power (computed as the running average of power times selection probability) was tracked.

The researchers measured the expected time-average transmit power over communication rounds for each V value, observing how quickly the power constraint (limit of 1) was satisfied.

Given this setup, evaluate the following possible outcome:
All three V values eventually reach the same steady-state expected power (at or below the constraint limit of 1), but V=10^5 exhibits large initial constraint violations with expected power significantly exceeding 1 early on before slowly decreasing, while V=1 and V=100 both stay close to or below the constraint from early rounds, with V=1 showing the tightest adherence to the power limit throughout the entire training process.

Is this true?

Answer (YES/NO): NO